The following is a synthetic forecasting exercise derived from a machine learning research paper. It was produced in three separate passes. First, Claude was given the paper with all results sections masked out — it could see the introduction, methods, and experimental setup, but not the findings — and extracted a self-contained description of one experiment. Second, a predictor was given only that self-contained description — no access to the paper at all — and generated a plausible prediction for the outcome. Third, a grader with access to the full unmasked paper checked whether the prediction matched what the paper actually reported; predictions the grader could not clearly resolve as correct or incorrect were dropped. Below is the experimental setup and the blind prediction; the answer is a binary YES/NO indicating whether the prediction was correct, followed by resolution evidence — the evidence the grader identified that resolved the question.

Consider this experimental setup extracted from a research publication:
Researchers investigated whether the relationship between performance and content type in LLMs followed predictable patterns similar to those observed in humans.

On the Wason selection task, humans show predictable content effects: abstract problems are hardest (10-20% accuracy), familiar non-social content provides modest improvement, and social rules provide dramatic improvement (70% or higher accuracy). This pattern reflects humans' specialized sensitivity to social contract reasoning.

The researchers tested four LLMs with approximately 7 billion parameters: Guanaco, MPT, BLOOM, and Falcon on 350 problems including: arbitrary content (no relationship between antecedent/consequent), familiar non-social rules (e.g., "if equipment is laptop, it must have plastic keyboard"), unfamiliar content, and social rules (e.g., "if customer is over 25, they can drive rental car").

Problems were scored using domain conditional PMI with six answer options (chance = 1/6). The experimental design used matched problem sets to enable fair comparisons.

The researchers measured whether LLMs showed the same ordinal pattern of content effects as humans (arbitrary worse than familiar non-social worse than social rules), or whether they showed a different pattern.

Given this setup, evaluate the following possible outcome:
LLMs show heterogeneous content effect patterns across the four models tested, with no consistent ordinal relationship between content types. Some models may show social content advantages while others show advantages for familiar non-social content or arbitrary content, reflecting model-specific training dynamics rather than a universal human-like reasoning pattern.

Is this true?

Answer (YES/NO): NO